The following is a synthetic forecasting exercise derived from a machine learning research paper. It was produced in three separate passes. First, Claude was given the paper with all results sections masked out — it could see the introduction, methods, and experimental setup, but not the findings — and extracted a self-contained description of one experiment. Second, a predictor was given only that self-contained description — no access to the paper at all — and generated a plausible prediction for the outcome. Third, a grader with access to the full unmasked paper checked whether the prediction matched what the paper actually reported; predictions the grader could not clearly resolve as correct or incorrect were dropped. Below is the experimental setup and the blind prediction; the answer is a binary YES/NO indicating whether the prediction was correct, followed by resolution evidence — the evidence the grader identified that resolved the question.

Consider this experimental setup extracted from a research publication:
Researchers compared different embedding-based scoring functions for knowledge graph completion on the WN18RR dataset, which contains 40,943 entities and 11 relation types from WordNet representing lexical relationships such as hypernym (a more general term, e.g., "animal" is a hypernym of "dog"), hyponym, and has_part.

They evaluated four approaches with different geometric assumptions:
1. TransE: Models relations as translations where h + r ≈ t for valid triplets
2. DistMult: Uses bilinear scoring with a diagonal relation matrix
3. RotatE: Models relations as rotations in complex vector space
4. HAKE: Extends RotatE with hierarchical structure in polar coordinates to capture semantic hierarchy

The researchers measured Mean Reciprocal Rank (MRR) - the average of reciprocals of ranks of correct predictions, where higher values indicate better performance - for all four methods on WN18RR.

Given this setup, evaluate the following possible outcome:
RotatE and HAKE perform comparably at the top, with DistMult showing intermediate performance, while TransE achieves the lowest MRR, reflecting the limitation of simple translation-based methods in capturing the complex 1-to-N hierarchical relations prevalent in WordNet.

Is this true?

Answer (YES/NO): YES